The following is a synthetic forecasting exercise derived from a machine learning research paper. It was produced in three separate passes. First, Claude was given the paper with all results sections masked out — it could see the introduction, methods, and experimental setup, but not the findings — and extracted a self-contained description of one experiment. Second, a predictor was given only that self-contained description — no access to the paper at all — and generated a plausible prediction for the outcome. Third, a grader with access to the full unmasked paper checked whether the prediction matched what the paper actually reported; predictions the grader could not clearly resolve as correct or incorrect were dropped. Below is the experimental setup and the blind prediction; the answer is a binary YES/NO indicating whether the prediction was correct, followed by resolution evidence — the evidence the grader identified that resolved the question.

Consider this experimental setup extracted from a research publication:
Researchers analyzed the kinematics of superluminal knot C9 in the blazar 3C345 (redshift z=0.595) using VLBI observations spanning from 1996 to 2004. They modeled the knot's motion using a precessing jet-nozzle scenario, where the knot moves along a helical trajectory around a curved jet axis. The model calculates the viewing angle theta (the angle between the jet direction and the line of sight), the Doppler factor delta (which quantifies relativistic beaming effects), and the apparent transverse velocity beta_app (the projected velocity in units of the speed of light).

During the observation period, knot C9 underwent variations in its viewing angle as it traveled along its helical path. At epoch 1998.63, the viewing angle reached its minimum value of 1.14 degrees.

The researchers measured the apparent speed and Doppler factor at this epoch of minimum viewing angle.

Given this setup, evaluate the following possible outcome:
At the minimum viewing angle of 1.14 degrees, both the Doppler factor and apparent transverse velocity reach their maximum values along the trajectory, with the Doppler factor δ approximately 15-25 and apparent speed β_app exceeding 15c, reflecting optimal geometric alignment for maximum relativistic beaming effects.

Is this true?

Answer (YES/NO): NO